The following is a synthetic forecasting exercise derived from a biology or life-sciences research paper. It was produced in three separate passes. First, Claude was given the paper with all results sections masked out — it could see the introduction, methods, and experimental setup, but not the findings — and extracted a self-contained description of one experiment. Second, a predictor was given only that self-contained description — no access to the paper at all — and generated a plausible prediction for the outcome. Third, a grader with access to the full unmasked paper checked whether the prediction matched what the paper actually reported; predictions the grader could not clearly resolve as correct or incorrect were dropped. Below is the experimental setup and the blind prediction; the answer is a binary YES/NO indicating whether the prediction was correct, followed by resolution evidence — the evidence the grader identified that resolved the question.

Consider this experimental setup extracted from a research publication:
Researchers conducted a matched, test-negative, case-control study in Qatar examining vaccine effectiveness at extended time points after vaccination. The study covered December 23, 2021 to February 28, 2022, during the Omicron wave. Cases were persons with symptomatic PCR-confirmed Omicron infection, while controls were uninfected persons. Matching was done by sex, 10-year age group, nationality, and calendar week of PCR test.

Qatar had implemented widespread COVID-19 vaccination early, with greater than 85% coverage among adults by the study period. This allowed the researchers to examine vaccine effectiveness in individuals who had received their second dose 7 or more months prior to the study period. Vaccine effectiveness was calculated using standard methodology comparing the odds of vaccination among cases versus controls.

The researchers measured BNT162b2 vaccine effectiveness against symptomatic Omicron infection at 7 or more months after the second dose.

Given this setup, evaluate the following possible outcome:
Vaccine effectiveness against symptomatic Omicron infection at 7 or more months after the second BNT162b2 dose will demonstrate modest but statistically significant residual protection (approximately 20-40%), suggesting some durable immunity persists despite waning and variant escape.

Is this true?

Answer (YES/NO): NO